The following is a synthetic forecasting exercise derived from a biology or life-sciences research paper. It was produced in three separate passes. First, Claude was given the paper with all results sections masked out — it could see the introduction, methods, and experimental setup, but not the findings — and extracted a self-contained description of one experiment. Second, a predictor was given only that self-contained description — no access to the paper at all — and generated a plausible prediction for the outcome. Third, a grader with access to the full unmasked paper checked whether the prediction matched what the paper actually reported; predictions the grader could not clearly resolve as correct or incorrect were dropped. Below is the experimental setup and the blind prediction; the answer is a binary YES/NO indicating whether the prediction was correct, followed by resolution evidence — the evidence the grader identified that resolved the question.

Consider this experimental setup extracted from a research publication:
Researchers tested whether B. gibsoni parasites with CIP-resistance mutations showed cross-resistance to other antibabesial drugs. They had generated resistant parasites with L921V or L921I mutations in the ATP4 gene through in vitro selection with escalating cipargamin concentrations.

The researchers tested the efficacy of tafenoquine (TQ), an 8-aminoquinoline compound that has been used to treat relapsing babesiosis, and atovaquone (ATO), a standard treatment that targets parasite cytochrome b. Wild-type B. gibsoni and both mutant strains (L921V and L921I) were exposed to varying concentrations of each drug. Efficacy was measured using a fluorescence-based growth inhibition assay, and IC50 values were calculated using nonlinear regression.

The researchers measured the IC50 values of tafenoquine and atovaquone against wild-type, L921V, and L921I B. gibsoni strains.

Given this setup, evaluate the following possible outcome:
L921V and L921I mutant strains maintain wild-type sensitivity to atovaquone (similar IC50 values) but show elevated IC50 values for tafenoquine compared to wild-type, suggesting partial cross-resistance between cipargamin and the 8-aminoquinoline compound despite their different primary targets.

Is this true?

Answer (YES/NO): NO